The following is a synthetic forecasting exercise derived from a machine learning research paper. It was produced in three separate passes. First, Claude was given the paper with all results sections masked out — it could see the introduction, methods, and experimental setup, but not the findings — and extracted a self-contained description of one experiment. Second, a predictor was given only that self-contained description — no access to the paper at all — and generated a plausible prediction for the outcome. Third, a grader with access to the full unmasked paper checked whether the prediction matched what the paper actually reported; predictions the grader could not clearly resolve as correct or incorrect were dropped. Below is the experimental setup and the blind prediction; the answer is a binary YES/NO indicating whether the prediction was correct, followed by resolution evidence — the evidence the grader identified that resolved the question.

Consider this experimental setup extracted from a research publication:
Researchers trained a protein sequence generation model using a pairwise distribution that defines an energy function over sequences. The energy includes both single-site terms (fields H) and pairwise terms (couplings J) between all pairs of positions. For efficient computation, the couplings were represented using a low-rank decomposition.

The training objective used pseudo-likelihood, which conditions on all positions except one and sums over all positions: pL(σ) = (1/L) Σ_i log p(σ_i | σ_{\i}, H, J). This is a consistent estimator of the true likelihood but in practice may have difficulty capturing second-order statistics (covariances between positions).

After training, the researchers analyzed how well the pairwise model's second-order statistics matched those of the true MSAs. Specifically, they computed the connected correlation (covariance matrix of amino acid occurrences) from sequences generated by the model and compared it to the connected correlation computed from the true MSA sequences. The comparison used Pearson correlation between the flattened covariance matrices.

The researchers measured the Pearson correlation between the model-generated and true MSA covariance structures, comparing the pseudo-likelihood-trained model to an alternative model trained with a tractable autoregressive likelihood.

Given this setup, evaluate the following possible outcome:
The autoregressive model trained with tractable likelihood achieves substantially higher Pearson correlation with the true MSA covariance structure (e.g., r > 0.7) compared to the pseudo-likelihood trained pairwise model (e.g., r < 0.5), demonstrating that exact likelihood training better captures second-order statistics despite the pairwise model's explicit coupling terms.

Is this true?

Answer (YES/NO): NO